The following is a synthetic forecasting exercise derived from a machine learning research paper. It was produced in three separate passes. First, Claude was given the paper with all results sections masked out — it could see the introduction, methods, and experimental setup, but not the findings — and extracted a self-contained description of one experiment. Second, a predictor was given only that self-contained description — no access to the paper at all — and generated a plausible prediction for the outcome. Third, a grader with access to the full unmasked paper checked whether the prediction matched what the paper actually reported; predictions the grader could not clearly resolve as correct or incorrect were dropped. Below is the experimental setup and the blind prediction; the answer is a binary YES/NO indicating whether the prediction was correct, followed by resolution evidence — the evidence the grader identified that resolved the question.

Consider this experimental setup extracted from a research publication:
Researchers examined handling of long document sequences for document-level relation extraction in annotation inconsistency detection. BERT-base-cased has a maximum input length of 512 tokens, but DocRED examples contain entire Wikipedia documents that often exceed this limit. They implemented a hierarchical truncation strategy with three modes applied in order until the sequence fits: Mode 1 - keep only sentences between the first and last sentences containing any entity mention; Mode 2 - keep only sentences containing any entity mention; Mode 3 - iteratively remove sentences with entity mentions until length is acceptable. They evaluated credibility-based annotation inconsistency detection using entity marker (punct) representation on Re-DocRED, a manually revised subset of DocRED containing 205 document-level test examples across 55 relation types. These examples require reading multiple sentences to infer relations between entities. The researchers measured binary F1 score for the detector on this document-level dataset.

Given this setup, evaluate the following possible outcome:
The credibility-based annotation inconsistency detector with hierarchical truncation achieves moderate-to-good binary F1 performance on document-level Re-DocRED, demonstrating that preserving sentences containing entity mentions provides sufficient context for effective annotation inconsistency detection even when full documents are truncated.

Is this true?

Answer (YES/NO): NO